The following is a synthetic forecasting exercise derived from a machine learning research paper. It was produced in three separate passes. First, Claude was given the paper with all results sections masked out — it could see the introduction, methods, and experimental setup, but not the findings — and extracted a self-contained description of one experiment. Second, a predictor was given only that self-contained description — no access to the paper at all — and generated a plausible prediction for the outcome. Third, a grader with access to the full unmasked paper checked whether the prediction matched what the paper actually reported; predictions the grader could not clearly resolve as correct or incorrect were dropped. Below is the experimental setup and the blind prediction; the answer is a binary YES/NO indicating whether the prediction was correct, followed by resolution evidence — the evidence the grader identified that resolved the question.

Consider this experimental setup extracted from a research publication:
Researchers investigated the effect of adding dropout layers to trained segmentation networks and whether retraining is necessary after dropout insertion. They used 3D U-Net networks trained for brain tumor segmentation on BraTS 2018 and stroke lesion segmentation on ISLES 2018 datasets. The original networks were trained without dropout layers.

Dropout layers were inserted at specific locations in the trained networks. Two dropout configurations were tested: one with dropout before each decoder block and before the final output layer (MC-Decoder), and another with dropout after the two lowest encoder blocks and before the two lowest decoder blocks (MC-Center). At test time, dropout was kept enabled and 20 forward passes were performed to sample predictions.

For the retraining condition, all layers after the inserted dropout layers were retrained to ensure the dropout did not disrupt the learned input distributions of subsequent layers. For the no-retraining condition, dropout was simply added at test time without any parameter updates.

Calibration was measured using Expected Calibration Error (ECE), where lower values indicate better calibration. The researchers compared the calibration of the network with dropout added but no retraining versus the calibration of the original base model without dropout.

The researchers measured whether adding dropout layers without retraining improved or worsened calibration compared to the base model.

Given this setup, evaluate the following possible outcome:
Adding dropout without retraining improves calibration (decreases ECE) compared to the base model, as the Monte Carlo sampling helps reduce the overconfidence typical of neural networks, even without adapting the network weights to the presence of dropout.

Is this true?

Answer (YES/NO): NO